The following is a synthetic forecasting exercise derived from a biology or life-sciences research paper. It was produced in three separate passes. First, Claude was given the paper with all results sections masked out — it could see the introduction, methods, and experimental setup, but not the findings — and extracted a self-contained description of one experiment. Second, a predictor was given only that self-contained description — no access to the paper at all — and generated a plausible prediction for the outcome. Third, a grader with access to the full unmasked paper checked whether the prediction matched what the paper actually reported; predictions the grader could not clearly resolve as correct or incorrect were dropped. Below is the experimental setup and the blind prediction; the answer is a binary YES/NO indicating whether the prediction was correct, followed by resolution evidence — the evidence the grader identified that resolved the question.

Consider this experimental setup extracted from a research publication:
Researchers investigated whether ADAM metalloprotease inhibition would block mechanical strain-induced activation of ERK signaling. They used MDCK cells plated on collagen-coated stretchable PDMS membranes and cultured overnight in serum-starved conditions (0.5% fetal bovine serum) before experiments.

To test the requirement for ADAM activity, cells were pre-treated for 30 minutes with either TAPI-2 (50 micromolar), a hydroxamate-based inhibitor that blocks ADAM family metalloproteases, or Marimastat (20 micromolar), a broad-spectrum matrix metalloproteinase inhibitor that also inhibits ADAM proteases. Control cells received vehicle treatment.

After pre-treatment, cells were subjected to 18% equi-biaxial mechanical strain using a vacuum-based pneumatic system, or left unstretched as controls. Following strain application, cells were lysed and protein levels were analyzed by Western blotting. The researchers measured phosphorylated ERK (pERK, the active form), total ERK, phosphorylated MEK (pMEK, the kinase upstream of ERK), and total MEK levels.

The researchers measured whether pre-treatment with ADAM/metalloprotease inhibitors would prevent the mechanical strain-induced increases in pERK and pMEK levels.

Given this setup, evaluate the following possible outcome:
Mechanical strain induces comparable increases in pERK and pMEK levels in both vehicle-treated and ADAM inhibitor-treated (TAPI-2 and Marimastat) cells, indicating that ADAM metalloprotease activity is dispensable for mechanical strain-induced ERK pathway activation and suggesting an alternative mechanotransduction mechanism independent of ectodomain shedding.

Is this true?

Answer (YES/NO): NO